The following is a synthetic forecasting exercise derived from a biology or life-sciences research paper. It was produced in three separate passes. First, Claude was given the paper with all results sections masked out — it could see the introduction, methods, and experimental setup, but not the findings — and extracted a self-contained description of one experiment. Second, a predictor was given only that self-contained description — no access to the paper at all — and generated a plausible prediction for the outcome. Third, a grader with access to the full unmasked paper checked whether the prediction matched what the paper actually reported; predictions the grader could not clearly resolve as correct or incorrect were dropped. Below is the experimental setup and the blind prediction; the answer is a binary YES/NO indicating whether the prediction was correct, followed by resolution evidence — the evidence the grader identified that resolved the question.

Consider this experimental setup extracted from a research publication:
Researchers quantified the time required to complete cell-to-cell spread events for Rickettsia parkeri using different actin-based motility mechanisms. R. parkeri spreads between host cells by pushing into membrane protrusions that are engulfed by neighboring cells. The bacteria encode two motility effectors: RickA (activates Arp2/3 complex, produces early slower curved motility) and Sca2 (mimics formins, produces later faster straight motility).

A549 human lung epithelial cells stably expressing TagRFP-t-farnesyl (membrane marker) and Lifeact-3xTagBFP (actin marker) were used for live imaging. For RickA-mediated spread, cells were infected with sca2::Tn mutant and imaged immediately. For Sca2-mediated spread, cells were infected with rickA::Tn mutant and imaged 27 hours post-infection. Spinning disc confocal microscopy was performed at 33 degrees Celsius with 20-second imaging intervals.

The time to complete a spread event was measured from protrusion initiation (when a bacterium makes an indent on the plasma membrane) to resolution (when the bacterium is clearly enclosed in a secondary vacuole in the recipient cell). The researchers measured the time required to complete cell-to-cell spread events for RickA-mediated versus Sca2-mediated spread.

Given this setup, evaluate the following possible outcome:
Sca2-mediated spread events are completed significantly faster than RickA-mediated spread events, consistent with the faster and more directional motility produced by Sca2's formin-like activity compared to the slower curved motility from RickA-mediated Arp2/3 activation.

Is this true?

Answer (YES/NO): YES